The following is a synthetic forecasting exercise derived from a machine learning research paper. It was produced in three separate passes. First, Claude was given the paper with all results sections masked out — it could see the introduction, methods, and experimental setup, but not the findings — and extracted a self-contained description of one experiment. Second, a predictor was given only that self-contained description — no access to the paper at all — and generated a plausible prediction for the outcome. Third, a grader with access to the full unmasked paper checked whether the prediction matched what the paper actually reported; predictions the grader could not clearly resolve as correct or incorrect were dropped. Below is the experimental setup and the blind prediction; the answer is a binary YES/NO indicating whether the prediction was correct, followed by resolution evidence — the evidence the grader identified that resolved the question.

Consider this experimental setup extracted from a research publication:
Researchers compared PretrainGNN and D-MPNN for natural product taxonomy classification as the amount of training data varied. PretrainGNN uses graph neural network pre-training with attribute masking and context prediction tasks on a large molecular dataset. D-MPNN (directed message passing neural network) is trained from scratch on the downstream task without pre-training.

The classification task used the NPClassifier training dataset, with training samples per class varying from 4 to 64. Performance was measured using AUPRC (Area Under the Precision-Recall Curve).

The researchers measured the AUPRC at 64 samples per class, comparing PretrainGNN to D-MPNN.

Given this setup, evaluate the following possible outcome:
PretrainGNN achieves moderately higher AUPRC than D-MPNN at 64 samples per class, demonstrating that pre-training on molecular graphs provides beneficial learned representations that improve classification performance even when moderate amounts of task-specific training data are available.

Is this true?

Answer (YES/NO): NO